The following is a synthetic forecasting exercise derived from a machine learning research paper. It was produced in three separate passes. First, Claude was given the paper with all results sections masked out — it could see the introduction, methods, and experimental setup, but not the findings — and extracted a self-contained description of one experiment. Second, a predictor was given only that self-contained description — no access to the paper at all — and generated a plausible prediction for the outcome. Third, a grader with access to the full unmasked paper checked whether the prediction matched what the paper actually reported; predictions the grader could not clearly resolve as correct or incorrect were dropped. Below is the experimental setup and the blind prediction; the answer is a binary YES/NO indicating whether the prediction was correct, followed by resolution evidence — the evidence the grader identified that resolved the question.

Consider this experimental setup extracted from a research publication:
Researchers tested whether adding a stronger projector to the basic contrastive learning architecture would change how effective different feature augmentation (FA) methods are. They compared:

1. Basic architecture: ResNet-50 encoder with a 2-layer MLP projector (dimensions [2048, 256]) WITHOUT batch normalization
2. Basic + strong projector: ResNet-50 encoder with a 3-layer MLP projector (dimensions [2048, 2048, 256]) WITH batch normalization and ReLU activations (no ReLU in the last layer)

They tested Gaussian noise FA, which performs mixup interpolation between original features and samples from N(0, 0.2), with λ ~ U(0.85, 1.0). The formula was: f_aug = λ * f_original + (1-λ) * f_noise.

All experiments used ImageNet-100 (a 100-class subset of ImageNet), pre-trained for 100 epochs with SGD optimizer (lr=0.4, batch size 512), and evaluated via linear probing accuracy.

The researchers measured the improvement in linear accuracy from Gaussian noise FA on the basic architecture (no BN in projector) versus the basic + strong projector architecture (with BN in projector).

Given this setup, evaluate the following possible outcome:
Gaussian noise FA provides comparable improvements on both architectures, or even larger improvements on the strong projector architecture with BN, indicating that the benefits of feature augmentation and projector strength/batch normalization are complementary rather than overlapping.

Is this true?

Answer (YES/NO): YES